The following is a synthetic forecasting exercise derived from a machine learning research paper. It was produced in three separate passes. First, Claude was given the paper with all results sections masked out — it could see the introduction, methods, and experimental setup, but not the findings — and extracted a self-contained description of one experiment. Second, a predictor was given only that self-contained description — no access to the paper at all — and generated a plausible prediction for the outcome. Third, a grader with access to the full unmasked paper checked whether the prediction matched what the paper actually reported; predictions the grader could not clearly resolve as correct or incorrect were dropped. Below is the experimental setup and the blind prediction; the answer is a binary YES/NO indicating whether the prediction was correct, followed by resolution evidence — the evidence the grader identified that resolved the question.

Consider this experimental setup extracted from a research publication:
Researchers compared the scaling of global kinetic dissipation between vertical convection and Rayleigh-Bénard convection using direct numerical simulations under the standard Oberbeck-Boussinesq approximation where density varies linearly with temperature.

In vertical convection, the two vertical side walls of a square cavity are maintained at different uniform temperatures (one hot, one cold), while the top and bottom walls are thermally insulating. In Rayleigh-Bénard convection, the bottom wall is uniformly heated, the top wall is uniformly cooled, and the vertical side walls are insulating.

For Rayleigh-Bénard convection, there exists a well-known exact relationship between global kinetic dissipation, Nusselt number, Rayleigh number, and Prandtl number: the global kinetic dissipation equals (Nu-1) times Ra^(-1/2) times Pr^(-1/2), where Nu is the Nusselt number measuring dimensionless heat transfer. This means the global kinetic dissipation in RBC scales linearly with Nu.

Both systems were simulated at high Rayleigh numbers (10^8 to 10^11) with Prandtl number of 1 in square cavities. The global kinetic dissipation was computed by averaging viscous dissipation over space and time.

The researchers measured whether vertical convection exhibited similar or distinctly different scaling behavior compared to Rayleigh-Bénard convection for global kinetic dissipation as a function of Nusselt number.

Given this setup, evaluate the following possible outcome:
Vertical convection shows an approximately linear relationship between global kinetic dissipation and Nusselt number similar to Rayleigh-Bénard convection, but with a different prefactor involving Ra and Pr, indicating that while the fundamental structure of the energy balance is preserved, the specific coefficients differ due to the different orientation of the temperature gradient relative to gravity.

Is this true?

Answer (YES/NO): NO